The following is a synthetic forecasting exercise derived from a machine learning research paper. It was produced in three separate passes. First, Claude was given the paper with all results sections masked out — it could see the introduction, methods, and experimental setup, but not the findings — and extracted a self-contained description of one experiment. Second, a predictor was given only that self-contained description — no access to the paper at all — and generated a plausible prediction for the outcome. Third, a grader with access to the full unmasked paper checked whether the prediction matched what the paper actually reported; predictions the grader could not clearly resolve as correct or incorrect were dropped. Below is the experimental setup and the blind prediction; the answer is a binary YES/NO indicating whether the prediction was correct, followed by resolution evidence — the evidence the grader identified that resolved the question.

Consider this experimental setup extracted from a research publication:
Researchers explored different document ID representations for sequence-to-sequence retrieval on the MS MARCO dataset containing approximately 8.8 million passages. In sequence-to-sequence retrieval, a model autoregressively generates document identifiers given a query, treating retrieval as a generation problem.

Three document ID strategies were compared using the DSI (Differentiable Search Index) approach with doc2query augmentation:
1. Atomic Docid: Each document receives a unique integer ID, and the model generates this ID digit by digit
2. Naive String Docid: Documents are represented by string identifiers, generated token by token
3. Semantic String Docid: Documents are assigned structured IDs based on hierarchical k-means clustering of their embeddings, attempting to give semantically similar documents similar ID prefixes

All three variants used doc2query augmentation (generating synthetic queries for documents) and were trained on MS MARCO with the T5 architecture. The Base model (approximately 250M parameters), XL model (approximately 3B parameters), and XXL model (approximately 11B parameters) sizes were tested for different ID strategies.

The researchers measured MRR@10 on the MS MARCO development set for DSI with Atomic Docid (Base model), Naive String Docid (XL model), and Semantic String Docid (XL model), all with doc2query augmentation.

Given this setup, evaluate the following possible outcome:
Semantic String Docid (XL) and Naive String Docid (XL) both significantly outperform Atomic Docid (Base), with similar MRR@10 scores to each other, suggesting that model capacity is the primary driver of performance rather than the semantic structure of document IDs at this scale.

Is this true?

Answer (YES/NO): NO